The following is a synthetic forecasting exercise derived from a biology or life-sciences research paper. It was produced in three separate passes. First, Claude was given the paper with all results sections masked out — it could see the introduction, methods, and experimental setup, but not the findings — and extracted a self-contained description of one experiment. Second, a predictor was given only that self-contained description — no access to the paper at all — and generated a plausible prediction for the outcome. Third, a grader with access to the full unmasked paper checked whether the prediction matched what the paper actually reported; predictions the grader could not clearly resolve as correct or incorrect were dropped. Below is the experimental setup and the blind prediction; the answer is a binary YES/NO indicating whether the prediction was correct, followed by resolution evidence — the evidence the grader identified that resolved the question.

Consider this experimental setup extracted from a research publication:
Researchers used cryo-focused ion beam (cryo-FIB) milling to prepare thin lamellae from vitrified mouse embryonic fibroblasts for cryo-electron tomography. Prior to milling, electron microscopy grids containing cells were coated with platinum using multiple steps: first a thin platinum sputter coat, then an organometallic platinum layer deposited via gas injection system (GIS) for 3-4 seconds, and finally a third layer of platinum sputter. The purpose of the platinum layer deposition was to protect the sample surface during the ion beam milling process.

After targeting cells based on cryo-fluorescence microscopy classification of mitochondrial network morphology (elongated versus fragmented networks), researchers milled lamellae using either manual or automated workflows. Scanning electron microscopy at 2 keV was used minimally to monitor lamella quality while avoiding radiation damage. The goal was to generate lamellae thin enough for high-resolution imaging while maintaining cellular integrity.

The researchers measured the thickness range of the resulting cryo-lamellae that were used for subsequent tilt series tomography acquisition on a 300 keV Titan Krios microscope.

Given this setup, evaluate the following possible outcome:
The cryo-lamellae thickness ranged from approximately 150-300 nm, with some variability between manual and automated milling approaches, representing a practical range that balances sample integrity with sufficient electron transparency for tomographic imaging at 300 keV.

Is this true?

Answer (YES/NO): NO